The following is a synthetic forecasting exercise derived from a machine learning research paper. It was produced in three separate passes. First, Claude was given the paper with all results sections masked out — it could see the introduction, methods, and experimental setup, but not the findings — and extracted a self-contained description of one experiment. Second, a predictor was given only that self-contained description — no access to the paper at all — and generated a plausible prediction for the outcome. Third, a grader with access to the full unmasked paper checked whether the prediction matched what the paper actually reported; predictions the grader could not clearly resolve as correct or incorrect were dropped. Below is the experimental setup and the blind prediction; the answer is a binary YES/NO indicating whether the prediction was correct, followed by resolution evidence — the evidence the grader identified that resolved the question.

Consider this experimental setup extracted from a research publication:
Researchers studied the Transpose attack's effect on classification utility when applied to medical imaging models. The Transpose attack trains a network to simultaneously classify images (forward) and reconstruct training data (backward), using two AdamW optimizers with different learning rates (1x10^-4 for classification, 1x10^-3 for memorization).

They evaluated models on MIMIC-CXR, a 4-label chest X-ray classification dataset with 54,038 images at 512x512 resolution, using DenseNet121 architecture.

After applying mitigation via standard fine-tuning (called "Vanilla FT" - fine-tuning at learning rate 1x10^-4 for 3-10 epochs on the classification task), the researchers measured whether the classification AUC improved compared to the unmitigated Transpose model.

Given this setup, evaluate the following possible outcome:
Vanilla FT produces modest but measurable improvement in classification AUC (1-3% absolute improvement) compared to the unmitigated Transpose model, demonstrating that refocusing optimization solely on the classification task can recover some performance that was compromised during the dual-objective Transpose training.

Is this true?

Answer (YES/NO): NO